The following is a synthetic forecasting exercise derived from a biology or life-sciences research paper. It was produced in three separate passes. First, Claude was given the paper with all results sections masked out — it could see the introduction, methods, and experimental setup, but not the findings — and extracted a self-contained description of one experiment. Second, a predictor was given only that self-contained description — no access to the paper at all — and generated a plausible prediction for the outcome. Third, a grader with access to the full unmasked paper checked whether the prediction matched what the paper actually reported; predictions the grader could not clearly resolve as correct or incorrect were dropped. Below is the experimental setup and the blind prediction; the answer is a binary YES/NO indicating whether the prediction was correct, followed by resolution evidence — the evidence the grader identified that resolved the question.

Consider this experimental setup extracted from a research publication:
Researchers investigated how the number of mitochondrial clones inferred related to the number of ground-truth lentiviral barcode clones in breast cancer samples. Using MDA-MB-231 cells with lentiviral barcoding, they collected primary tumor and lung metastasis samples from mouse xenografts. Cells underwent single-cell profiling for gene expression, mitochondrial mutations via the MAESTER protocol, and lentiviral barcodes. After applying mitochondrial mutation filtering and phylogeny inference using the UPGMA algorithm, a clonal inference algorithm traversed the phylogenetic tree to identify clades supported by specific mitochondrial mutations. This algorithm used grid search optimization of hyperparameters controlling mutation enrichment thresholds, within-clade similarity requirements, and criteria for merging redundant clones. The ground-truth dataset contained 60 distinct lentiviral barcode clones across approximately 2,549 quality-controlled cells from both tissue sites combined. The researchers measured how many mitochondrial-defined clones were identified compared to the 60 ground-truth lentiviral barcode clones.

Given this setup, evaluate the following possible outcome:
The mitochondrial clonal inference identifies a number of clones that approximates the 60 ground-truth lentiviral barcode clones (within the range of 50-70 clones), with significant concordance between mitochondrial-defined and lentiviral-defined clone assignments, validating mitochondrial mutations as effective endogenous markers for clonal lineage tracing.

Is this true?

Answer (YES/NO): NO